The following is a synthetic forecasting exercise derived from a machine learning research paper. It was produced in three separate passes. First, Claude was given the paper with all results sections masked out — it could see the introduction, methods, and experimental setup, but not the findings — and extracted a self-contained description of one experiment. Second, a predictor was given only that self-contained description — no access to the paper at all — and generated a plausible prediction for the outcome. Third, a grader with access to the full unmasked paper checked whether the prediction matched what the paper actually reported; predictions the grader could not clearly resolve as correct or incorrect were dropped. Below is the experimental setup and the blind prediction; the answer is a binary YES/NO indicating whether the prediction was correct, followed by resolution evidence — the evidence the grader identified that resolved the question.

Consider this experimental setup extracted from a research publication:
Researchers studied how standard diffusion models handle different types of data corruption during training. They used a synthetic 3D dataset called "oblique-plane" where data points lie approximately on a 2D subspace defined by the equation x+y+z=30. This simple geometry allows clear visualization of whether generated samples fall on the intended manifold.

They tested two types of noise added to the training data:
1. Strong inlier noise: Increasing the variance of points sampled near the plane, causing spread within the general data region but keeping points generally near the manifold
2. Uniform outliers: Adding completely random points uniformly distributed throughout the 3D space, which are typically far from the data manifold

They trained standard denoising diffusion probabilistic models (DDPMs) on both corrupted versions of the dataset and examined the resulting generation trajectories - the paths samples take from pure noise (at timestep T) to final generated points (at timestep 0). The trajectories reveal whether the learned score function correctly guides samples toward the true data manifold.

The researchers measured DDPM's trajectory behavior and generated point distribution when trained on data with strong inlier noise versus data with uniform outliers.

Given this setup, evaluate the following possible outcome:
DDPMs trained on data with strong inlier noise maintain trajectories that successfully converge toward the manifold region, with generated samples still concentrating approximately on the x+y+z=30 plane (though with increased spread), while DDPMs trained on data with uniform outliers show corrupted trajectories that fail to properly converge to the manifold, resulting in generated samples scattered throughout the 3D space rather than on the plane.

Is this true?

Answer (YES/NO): NO